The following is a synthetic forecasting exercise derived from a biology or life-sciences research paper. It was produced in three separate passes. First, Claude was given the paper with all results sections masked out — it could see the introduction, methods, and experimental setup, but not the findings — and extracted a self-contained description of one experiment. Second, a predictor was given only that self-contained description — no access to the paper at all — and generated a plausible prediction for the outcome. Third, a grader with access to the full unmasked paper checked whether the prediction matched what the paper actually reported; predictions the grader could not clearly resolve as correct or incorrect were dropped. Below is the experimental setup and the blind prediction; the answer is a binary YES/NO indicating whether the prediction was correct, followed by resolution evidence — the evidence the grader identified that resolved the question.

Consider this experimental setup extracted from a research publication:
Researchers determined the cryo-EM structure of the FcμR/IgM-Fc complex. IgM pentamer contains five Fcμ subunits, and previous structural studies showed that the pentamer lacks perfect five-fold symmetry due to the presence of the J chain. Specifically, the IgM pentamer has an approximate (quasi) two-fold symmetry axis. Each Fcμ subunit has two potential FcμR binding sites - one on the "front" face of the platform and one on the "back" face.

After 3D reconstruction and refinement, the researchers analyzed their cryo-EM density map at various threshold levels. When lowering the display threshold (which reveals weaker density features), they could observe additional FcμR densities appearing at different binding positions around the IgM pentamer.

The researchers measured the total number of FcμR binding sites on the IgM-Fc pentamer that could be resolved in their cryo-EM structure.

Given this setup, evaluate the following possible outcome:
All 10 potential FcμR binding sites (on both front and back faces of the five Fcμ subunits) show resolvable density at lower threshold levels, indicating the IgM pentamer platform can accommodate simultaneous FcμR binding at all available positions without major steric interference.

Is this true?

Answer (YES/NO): NO